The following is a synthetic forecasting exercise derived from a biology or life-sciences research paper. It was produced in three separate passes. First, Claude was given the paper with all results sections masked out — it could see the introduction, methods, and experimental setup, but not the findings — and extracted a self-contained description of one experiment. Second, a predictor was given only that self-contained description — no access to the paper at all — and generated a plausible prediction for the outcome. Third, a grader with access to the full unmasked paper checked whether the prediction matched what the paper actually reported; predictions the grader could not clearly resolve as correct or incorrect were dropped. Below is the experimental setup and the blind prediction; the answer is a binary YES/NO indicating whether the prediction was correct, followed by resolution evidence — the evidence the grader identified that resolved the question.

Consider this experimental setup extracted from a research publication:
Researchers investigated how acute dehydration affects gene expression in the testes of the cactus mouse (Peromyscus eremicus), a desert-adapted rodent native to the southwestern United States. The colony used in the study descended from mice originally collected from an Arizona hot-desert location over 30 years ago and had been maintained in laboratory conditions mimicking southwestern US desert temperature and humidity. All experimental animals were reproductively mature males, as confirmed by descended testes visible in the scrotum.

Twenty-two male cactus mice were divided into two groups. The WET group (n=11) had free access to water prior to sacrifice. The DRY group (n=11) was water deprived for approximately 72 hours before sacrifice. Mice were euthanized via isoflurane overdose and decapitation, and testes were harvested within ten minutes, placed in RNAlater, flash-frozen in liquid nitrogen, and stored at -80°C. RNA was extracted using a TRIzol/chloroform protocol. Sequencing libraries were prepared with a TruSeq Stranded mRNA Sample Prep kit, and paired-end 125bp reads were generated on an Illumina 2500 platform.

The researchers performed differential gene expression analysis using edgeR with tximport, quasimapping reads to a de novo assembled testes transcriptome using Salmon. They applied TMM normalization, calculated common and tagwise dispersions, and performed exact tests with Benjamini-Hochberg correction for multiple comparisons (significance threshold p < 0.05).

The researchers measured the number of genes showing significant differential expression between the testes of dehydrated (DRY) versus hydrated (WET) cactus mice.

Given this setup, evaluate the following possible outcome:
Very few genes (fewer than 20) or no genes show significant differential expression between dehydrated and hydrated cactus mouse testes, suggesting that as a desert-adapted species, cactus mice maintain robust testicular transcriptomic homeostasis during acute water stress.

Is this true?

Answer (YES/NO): YES